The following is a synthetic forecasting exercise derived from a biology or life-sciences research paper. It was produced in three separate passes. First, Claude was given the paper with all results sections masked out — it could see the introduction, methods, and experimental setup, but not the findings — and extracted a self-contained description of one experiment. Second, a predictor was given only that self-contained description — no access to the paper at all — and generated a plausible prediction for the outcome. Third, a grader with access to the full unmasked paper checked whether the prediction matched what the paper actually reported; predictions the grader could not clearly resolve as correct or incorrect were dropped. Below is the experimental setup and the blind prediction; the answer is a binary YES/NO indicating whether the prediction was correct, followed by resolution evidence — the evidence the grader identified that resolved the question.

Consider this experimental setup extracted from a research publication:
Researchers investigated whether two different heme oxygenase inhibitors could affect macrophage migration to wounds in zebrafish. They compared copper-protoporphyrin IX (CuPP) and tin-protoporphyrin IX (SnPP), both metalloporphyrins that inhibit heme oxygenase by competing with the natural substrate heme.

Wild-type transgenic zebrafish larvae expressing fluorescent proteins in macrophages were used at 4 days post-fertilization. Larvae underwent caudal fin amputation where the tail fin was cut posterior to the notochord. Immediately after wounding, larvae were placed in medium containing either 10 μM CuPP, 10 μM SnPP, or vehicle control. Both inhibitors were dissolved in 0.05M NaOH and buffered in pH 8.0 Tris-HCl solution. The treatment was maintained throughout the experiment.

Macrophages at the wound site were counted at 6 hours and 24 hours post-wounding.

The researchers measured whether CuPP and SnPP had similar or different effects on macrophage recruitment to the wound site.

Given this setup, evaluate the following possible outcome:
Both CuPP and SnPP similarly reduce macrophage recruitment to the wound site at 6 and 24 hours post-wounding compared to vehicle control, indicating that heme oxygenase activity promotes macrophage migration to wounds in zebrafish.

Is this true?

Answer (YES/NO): NO